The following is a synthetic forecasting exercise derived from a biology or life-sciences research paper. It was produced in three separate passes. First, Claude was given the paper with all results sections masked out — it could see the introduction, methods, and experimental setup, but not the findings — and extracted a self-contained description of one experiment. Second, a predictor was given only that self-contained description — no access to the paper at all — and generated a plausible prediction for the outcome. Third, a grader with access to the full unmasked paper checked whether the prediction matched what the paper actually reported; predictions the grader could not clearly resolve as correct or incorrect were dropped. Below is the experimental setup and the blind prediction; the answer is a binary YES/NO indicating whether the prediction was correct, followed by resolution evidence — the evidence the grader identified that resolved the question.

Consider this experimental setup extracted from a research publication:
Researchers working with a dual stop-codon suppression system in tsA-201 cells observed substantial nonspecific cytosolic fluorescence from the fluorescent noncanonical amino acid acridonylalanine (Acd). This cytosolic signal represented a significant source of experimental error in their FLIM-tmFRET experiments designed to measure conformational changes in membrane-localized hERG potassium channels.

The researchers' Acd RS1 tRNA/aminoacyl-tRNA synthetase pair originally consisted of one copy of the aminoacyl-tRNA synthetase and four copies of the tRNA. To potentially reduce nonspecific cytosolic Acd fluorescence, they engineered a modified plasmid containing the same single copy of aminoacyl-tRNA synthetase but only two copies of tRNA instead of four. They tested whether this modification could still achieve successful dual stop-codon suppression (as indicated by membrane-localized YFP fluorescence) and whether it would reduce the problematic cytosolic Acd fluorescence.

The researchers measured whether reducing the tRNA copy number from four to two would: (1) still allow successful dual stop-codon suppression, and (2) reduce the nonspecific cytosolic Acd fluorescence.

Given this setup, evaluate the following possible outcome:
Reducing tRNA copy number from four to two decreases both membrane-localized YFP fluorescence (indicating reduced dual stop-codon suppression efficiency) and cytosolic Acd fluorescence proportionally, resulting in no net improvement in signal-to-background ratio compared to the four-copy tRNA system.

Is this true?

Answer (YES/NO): NO